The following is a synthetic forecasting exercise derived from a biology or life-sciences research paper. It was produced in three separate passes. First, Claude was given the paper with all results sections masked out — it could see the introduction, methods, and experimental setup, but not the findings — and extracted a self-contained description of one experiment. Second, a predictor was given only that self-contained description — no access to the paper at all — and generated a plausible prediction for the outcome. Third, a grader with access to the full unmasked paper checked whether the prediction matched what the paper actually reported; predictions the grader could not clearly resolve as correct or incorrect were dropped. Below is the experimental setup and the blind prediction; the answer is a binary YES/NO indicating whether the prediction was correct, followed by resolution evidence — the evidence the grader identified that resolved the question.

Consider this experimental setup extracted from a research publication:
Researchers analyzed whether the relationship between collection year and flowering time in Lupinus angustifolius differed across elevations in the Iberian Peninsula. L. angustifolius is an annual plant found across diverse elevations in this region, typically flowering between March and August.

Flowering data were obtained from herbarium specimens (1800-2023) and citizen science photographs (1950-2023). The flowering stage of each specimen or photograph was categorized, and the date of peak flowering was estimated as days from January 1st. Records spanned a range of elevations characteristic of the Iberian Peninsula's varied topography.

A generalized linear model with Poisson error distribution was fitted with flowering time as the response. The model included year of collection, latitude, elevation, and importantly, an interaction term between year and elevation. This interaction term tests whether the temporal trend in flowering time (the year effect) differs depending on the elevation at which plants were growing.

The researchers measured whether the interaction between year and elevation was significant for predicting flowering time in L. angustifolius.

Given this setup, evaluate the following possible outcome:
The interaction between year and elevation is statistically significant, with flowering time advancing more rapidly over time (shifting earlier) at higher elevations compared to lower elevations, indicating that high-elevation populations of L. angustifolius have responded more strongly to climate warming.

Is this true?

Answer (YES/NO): NO